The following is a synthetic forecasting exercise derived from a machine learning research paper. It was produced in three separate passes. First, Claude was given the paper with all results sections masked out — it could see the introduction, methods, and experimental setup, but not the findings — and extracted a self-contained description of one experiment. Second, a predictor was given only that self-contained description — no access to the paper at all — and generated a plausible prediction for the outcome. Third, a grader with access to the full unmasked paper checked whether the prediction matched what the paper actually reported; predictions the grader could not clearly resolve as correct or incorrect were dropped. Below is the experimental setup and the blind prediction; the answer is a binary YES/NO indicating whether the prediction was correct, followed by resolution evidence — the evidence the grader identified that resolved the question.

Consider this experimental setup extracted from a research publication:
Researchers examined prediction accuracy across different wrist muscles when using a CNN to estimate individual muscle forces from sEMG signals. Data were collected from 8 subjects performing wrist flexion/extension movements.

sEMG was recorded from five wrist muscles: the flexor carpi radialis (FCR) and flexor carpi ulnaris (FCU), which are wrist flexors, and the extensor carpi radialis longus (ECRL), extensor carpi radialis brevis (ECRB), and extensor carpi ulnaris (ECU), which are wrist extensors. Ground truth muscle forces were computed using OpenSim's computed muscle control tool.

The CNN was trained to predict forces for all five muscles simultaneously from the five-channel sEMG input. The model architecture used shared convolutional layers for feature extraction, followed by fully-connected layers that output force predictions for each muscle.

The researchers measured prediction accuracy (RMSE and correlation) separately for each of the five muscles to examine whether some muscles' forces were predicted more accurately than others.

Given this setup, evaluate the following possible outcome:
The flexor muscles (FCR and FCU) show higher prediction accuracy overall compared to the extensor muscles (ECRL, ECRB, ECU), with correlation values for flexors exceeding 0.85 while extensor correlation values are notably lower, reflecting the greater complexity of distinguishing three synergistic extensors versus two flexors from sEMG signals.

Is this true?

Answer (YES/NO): NO